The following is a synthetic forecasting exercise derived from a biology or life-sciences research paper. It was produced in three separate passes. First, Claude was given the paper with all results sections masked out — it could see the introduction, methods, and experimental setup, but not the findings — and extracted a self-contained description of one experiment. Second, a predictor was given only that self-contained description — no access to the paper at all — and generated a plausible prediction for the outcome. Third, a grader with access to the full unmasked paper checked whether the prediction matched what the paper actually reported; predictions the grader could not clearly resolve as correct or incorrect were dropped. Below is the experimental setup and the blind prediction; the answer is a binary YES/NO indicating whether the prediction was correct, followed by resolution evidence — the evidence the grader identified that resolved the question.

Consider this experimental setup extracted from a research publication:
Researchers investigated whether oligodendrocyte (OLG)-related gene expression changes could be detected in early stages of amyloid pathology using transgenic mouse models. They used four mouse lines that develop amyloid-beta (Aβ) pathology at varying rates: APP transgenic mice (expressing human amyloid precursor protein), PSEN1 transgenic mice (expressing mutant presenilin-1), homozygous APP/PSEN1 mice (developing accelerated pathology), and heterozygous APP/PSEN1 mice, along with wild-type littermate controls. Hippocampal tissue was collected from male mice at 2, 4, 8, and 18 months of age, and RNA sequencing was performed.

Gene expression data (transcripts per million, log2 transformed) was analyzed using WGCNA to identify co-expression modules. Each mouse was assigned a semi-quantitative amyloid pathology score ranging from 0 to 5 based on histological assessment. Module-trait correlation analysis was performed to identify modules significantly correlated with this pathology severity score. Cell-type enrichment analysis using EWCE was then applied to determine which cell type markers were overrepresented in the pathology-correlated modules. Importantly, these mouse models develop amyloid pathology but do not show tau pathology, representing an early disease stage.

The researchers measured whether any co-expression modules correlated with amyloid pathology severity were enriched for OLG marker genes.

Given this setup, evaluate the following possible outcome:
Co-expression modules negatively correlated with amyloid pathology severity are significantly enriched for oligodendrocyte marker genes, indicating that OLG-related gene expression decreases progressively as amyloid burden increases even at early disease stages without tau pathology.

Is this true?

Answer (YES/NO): NO